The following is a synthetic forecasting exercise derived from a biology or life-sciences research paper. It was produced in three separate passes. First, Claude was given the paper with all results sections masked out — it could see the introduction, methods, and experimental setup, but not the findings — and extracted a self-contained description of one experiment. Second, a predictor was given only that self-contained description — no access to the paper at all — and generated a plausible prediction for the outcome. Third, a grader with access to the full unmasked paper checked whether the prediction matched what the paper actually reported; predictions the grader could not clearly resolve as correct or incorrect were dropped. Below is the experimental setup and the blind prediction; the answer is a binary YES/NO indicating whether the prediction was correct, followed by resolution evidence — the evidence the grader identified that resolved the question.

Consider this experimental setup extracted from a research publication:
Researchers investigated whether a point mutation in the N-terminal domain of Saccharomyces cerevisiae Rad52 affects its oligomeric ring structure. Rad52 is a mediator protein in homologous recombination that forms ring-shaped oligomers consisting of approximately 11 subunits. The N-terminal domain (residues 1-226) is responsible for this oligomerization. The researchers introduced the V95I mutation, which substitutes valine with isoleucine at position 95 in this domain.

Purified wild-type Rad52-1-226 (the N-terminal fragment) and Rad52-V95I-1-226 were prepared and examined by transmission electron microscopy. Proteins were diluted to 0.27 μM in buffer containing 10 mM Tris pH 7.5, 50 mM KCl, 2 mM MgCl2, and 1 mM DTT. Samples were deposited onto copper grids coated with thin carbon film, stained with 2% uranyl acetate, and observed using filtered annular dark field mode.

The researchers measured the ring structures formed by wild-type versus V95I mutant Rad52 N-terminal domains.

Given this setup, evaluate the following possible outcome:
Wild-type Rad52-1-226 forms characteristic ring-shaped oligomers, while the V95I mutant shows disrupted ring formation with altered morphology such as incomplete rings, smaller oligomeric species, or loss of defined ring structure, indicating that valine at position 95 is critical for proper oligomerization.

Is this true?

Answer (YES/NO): NO